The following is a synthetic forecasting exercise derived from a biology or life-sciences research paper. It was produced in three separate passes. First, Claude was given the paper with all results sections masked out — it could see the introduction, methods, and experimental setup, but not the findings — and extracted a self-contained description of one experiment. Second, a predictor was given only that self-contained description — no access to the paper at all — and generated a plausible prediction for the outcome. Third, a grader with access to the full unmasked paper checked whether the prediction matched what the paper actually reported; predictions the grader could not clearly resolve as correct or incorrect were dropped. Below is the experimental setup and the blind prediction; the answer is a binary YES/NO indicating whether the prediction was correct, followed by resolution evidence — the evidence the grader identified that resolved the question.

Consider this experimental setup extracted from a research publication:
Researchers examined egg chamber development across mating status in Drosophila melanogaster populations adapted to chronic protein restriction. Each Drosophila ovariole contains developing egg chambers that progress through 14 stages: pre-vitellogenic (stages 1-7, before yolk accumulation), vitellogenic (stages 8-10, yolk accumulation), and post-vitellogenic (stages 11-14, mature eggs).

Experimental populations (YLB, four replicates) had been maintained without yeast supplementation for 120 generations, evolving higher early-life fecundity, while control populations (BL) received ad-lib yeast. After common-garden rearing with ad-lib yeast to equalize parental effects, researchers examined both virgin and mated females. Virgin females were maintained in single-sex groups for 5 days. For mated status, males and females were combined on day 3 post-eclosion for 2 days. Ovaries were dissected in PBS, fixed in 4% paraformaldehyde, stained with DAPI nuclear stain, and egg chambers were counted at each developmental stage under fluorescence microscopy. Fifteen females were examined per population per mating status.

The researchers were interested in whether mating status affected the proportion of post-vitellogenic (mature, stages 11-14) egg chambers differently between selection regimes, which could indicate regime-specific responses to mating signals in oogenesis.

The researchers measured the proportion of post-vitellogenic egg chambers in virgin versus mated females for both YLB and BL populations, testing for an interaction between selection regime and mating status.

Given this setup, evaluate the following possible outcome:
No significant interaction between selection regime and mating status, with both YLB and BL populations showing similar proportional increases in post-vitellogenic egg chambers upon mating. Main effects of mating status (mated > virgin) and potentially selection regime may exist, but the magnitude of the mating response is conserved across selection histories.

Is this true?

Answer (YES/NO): NO